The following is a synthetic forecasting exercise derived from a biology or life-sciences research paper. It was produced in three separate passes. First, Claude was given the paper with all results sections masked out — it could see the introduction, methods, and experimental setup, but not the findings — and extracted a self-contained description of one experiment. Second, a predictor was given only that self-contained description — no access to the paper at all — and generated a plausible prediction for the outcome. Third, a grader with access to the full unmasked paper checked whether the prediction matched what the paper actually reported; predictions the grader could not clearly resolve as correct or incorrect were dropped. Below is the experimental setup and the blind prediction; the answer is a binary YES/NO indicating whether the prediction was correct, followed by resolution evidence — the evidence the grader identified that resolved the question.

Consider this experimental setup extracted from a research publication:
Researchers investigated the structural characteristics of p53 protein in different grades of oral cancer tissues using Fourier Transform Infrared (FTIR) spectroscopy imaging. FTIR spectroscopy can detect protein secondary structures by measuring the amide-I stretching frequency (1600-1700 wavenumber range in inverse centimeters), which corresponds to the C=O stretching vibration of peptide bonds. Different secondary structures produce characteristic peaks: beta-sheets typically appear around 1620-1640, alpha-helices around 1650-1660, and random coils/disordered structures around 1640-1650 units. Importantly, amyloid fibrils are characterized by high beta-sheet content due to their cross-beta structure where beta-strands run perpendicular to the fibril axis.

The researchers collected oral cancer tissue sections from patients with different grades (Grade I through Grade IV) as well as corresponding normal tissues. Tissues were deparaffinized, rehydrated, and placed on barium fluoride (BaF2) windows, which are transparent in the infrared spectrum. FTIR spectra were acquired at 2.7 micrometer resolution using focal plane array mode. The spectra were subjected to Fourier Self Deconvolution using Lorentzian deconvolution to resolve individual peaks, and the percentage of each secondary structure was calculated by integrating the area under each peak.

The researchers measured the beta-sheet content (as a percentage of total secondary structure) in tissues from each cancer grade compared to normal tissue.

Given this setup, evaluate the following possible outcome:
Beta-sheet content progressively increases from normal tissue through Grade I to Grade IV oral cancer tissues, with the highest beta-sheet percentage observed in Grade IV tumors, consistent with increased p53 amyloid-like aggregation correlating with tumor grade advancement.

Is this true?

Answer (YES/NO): YES